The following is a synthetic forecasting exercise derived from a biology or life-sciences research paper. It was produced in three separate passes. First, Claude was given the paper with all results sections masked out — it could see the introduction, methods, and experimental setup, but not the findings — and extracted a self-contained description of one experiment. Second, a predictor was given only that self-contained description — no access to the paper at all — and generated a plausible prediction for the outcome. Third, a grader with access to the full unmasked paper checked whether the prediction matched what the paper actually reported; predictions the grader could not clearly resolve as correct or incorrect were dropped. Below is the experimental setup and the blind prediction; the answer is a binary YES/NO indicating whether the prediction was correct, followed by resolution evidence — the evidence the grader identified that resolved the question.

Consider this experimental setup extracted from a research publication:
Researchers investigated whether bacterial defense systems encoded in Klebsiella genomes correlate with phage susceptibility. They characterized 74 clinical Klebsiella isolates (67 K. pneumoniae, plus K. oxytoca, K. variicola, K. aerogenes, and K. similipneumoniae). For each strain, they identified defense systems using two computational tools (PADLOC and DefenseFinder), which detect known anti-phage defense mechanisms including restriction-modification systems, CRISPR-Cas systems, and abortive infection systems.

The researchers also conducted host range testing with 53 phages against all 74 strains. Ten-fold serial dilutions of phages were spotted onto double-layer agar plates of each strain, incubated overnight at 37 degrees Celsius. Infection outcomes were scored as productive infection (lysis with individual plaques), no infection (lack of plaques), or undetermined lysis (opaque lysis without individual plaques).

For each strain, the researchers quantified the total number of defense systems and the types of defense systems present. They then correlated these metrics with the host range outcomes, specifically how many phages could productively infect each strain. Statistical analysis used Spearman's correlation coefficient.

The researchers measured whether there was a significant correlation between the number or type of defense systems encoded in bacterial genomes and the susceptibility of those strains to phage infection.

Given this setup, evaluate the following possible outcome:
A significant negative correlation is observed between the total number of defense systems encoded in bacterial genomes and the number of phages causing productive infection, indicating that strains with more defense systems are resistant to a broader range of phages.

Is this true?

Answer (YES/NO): NO